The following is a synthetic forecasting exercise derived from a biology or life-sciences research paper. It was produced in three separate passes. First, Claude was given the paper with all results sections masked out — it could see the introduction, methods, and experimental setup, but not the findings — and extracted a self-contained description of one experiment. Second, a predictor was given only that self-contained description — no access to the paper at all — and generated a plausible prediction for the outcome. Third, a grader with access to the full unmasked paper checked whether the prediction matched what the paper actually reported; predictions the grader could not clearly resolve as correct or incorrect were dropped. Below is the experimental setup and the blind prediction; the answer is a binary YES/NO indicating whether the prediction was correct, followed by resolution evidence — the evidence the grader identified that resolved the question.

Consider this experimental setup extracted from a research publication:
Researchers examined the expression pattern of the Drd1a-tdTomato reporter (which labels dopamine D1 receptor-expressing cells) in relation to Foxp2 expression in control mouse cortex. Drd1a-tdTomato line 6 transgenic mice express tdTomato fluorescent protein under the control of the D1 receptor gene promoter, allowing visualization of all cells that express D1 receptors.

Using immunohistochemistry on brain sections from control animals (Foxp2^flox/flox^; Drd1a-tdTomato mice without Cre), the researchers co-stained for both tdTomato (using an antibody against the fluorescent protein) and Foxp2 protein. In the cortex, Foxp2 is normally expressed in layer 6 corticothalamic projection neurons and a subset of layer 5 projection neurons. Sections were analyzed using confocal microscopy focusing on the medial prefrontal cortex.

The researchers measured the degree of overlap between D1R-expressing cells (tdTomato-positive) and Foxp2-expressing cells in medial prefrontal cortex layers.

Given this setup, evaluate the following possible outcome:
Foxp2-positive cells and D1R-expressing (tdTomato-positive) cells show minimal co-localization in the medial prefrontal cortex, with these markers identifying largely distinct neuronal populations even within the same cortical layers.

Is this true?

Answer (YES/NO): NO